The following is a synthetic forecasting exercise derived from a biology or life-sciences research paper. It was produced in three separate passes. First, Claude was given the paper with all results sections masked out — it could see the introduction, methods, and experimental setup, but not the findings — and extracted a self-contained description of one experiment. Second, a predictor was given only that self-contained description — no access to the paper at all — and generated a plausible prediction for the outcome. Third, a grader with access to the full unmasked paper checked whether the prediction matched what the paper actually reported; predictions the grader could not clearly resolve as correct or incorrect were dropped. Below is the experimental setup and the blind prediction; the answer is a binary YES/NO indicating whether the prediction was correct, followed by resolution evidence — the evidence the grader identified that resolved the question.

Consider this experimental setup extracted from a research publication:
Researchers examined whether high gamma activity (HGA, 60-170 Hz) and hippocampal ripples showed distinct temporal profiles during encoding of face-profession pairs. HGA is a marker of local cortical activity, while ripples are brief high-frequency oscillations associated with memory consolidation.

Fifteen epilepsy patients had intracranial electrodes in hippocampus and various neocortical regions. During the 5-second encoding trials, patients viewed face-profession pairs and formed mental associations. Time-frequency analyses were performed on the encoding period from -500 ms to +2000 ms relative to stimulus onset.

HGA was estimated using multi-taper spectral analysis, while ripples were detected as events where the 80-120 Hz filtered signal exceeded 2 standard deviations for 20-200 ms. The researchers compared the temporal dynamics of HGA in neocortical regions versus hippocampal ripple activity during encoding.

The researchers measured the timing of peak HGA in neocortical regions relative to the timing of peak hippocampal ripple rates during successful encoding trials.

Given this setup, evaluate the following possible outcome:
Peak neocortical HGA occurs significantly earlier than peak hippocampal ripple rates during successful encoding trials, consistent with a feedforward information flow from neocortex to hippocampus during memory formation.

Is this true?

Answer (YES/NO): YES